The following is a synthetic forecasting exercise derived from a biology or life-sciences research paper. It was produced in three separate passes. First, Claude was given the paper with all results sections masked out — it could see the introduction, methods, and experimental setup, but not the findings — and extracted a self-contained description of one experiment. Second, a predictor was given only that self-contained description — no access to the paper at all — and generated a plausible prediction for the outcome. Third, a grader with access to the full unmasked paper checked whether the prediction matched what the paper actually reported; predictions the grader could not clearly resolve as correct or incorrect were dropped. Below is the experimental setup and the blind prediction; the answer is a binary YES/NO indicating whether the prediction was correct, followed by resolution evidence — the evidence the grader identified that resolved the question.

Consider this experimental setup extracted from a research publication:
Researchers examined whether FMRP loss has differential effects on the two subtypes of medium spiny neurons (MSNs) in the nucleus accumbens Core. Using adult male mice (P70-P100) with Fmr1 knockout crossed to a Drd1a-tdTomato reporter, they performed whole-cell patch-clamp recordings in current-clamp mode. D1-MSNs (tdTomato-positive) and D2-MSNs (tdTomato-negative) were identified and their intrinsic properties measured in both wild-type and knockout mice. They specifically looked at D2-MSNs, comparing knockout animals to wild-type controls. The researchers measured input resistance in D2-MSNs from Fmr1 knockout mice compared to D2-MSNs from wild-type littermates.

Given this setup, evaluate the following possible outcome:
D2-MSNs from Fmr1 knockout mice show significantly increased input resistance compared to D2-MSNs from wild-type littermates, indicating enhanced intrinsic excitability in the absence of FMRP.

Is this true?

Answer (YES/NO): YES